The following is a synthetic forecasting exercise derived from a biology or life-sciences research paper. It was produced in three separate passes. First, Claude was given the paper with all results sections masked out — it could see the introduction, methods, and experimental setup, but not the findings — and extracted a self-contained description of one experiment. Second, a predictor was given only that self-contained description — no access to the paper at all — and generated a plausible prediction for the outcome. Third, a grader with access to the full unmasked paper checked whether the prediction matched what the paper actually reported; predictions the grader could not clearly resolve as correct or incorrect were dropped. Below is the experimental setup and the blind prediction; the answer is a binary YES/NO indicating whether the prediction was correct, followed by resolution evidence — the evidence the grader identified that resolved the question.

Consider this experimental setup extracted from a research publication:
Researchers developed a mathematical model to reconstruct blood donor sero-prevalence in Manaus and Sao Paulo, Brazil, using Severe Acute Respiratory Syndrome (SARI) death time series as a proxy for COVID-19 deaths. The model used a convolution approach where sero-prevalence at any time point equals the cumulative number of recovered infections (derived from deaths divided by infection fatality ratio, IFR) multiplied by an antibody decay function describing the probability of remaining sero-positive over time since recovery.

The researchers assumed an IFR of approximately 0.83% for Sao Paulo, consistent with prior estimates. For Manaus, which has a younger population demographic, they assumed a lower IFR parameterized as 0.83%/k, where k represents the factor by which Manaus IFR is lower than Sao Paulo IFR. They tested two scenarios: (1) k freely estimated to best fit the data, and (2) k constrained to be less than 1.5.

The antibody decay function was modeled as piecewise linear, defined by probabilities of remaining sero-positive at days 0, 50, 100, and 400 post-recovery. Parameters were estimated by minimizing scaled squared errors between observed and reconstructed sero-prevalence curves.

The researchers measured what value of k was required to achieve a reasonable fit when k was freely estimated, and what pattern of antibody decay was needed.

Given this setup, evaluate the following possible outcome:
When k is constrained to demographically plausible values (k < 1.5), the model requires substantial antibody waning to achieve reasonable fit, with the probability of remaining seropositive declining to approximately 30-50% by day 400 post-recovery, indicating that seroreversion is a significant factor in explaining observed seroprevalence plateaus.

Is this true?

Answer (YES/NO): NO